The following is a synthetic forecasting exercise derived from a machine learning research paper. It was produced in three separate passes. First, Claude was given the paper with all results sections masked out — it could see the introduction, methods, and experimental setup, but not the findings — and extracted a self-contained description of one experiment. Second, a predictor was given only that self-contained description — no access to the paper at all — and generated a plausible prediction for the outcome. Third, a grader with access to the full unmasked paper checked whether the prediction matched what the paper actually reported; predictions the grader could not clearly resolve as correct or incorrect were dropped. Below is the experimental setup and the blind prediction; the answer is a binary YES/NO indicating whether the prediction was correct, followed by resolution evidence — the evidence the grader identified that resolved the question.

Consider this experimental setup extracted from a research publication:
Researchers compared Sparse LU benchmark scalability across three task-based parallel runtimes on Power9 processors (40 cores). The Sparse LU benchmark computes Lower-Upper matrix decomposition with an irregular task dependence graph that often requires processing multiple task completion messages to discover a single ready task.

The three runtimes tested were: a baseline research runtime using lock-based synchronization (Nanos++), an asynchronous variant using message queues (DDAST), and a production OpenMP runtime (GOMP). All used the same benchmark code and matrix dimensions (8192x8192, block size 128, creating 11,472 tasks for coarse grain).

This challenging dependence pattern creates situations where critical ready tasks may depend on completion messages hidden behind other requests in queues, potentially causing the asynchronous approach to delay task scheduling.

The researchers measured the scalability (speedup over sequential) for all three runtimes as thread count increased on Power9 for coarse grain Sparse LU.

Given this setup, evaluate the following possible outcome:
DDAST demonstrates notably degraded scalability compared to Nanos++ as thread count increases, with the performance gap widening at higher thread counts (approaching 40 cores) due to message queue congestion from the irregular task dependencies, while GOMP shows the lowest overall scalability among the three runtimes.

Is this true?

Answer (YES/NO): NO